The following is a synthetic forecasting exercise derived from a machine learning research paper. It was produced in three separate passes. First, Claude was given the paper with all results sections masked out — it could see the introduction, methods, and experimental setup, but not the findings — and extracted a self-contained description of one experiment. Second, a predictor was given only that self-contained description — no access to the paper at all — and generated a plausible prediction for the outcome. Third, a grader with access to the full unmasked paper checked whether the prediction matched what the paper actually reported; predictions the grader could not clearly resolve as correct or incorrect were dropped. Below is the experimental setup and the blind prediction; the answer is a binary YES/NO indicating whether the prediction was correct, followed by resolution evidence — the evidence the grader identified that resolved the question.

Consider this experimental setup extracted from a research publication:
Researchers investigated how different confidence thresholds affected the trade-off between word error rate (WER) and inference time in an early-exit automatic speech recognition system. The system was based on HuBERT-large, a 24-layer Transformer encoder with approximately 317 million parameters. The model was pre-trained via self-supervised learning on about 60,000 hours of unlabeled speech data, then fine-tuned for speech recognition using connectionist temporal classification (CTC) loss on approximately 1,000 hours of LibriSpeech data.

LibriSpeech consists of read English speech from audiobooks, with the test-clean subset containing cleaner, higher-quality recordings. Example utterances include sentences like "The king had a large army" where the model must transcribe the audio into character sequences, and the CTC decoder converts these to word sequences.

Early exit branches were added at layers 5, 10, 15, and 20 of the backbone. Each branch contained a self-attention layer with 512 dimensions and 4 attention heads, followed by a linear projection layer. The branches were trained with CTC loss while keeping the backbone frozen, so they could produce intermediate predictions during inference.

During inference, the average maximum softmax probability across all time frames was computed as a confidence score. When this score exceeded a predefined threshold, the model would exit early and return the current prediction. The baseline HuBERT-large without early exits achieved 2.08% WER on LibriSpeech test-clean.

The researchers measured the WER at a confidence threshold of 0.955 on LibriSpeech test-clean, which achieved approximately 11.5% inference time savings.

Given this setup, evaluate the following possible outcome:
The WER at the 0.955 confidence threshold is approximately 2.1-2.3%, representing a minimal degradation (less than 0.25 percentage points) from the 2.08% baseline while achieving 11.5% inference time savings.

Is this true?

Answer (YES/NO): NO